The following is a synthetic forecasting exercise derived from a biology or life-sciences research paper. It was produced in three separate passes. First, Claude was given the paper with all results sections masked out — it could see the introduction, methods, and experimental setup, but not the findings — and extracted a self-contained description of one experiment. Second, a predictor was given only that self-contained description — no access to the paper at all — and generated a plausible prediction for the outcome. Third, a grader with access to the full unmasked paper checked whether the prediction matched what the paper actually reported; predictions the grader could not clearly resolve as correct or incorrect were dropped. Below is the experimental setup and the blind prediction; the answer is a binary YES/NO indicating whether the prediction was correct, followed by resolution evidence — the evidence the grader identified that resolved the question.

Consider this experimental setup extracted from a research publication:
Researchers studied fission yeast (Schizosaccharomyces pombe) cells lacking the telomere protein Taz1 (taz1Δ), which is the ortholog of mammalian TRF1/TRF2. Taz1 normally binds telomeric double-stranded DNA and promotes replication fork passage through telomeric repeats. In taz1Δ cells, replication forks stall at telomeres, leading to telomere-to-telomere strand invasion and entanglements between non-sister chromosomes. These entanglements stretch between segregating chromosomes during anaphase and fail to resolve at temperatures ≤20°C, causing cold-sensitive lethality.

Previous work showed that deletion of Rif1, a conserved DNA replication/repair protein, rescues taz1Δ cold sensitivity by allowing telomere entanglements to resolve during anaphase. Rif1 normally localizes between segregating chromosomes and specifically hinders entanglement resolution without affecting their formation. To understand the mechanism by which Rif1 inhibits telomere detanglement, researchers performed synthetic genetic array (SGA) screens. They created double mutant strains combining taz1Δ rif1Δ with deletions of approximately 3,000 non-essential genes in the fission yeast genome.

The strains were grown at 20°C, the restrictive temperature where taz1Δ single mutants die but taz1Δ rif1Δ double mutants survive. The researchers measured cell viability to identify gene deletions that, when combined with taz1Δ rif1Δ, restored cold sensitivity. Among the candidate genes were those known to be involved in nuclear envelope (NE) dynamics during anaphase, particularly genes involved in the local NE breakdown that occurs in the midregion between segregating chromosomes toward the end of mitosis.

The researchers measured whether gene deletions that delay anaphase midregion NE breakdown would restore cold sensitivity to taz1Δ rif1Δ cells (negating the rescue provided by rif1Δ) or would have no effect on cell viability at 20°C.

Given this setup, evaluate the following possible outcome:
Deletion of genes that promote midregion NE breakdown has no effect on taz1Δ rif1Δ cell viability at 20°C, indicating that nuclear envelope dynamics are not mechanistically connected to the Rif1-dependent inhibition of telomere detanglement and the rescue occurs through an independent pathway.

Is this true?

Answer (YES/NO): NO